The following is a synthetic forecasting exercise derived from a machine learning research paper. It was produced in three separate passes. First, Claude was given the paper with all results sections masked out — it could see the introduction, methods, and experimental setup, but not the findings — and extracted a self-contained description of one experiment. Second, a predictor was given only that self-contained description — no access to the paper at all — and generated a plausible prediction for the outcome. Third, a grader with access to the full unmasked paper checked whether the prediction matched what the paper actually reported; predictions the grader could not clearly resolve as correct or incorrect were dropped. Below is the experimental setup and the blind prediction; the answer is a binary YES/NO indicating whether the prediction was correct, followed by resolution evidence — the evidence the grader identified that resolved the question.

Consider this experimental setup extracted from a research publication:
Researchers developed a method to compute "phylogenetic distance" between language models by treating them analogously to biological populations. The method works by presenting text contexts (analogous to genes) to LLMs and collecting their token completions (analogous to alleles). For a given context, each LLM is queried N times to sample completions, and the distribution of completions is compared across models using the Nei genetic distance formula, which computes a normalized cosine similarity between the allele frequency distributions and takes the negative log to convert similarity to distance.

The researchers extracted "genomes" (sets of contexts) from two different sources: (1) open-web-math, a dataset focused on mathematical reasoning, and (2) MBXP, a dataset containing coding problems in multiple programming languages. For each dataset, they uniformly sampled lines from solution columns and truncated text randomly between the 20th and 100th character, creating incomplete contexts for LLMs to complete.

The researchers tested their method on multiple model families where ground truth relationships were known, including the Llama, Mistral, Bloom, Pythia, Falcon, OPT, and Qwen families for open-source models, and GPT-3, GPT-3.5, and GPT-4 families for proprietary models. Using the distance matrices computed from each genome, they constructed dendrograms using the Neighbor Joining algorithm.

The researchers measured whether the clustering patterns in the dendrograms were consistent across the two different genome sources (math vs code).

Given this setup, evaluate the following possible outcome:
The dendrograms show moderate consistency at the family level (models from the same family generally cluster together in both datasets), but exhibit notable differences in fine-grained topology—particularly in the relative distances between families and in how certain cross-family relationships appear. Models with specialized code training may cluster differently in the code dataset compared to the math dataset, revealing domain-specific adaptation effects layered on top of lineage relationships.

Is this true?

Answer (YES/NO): YES